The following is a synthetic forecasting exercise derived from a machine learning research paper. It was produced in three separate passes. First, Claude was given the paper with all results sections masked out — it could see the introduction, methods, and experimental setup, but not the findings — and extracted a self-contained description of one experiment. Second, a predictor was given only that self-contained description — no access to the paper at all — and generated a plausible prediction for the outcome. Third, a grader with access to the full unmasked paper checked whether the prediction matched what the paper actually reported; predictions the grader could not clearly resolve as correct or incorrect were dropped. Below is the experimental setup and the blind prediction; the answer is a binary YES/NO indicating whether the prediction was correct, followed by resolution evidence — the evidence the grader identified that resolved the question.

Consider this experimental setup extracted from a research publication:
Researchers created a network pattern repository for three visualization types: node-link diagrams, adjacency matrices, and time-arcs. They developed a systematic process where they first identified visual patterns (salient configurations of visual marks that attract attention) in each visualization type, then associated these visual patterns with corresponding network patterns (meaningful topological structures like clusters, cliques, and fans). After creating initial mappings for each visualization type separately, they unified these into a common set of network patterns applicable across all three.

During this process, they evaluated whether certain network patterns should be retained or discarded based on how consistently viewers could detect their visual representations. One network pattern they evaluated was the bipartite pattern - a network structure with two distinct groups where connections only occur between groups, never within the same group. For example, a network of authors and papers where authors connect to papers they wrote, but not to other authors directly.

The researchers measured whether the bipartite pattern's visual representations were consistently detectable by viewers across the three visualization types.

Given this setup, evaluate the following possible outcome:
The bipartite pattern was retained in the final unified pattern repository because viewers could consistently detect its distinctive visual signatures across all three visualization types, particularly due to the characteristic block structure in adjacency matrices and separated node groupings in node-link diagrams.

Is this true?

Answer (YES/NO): NO